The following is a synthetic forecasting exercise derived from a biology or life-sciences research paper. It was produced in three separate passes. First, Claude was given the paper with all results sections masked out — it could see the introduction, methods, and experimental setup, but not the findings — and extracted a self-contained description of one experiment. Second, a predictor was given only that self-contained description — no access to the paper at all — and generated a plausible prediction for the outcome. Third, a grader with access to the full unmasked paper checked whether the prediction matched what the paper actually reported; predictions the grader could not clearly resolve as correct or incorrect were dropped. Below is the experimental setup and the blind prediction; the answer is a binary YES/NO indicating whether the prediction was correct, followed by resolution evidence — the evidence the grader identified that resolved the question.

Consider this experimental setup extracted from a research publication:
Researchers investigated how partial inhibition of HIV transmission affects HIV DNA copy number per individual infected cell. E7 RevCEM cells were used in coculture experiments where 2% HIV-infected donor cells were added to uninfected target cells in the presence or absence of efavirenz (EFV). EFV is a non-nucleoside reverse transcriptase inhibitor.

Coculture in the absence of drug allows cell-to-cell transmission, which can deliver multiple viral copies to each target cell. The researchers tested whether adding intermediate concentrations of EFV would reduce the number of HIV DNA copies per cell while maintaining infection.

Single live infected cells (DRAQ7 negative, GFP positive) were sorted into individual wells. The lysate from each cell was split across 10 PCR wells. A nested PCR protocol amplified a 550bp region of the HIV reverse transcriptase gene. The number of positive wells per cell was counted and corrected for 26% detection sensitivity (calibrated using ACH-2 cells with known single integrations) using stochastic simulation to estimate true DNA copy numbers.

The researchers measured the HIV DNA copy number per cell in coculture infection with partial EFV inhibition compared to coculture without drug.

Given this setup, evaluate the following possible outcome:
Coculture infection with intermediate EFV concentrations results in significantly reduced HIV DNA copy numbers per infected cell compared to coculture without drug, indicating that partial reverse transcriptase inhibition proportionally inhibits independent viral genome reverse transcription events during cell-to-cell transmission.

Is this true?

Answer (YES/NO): YES